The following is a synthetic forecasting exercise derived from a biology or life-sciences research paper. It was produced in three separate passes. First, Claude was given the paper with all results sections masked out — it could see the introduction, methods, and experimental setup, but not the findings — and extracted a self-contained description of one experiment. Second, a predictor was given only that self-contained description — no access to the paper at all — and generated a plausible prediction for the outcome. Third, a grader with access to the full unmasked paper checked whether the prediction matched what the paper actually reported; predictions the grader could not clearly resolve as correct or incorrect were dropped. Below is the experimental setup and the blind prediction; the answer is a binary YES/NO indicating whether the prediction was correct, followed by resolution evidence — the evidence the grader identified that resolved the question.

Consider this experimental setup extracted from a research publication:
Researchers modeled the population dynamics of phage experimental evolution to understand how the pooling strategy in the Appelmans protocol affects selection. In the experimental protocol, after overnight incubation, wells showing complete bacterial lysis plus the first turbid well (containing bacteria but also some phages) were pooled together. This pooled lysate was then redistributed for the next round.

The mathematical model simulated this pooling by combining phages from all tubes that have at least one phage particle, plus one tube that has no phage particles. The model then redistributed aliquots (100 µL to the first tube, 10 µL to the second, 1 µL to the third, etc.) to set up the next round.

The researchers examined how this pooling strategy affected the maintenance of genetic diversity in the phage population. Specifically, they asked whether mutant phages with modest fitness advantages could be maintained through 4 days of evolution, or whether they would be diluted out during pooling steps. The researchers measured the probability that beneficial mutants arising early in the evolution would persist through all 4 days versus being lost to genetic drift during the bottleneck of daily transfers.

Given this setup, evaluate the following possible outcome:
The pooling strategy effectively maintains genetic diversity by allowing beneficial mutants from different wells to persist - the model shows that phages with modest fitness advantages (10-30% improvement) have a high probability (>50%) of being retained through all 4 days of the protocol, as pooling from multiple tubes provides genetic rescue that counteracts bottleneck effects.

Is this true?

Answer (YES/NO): NO